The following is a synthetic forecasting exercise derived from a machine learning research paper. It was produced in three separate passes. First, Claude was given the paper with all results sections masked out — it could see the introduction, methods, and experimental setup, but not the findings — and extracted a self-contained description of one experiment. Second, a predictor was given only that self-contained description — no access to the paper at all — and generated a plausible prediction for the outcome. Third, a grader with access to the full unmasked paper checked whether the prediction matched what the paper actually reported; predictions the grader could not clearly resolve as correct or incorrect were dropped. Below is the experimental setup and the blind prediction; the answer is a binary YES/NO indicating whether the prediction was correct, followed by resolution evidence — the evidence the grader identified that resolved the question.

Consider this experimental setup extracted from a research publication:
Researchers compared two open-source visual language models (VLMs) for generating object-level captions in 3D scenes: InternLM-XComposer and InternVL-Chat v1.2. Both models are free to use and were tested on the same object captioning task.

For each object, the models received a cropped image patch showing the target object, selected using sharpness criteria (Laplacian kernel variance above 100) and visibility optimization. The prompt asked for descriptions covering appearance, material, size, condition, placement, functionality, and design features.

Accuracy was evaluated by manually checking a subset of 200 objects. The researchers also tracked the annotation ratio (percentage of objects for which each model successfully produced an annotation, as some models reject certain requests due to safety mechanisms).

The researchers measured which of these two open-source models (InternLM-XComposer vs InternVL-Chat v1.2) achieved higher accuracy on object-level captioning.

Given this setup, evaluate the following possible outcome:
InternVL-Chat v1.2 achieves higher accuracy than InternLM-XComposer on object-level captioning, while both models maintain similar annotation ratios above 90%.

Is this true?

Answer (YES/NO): YES